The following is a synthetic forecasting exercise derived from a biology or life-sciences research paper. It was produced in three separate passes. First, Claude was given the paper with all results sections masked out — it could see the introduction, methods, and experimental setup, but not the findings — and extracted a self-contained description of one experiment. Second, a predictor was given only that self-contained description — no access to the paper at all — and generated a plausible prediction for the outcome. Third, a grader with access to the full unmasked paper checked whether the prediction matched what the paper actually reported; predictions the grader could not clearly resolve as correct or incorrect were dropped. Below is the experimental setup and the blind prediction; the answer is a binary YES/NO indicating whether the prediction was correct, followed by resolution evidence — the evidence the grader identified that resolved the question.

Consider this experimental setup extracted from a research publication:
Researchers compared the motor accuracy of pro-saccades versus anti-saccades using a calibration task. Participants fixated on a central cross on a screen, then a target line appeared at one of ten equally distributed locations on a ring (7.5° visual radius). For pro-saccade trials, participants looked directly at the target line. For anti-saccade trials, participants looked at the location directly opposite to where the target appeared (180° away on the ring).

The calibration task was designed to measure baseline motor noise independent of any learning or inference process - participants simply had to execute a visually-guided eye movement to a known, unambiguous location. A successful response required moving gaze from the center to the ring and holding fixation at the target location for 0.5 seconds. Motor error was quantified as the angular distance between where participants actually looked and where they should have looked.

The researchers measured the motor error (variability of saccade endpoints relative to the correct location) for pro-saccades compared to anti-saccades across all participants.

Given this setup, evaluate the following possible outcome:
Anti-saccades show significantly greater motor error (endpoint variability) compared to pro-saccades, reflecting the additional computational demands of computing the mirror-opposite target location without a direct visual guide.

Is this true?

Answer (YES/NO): YES